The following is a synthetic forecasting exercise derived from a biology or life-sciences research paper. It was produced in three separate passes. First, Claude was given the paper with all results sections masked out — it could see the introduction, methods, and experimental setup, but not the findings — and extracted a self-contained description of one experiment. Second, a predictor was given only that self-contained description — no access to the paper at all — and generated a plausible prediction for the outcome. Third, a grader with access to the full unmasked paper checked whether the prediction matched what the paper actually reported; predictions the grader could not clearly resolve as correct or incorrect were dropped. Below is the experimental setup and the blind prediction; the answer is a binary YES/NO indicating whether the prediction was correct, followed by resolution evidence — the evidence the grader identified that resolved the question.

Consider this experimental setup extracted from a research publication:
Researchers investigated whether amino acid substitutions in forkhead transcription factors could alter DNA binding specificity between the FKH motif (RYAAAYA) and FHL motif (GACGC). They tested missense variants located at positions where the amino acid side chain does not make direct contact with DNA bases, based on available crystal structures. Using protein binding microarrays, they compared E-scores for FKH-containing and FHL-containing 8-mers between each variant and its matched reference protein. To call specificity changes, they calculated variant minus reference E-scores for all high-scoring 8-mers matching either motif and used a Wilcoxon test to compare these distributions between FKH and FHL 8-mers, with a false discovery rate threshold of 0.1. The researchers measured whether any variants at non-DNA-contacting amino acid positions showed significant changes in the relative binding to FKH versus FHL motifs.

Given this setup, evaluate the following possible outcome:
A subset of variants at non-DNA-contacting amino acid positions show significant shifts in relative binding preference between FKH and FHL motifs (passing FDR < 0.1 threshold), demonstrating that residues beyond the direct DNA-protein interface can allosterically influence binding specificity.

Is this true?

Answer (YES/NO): YES